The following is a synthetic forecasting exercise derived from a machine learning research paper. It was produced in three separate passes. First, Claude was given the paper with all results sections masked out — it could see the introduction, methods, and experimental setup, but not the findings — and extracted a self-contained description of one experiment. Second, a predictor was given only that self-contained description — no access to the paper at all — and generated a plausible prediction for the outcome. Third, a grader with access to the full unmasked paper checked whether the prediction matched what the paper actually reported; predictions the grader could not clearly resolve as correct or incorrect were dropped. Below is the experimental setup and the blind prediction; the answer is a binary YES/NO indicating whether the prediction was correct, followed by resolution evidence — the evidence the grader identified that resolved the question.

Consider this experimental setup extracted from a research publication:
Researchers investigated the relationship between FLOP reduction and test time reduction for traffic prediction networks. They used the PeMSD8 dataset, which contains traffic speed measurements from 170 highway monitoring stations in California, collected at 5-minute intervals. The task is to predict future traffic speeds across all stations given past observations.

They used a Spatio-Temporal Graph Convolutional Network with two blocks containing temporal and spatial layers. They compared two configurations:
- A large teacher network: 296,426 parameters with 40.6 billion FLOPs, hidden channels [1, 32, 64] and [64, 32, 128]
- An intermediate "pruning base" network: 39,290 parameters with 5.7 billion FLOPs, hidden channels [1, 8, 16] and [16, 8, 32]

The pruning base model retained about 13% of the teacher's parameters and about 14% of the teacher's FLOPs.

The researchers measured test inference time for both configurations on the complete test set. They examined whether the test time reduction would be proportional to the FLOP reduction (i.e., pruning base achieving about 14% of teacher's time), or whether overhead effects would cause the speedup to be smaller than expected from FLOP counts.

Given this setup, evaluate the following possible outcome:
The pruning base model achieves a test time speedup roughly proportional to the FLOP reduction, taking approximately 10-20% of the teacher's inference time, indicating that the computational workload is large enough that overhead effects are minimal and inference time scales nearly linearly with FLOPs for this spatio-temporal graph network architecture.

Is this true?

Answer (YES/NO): NO